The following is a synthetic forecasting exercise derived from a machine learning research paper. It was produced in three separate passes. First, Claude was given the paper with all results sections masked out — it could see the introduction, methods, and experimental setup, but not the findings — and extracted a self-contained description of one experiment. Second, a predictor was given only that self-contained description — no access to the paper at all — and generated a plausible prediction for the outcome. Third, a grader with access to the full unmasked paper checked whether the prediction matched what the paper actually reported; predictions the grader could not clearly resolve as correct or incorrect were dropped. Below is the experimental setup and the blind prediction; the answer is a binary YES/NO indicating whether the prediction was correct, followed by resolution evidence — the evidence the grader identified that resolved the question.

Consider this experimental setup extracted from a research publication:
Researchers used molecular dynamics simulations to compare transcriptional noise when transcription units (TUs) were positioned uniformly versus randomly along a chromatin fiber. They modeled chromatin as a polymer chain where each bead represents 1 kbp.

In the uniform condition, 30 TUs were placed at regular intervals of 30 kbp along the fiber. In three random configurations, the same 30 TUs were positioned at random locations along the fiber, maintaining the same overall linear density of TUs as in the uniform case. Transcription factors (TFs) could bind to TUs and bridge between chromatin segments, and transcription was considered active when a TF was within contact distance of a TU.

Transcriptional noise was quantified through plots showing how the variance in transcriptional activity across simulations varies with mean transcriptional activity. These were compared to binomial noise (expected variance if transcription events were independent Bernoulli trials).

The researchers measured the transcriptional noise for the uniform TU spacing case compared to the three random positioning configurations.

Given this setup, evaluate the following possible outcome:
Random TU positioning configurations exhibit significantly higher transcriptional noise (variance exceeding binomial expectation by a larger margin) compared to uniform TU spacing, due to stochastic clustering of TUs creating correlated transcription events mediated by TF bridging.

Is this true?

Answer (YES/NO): NO